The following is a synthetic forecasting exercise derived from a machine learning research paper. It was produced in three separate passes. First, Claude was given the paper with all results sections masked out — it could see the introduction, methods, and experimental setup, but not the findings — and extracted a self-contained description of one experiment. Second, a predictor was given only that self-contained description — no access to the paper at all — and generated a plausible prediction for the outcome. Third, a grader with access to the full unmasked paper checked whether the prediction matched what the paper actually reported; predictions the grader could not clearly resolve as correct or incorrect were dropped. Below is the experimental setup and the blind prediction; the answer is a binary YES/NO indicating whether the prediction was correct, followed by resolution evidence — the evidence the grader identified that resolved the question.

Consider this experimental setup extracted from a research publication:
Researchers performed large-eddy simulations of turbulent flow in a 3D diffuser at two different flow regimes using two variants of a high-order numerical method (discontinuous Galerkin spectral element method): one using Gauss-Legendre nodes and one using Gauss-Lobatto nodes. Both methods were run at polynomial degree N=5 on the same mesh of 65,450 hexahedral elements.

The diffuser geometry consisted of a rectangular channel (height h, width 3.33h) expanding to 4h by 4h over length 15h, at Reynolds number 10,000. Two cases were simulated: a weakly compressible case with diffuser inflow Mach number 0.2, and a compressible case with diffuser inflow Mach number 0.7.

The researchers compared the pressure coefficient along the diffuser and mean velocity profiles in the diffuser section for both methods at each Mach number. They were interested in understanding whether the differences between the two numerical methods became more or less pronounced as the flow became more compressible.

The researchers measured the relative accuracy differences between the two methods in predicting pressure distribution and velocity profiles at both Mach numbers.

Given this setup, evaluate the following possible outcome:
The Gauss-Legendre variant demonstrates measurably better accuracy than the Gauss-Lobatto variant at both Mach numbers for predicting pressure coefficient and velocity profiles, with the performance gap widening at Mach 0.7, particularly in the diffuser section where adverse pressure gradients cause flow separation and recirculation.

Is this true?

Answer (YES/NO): YES